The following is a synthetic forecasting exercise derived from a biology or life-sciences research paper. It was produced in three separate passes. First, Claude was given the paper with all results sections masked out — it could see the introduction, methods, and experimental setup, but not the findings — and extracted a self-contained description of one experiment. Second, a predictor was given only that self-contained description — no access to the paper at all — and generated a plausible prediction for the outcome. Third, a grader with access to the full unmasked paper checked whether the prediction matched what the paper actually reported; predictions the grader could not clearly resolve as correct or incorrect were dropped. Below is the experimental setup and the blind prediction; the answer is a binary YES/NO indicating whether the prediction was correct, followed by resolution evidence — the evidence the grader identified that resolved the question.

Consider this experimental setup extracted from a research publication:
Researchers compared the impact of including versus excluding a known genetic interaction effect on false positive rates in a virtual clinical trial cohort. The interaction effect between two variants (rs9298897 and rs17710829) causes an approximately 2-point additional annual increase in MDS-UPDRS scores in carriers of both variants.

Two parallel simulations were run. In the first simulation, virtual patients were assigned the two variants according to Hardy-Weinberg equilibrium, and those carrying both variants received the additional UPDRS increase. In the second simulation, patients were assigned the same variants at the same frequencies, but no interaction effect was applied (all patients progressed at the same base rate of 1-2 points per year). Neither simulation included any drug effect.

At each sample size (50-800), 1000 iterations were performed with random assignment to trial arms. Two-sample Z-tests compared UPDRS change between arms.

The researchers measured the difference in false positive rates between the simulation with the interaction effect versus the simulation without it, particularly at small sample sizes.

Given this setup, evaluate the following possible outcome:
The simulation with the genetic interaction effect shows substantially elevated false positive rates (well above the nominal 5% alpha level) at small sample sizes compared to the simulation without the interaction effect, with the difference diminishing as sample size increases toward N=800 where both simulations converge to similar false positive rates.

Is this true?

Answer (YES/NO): NO